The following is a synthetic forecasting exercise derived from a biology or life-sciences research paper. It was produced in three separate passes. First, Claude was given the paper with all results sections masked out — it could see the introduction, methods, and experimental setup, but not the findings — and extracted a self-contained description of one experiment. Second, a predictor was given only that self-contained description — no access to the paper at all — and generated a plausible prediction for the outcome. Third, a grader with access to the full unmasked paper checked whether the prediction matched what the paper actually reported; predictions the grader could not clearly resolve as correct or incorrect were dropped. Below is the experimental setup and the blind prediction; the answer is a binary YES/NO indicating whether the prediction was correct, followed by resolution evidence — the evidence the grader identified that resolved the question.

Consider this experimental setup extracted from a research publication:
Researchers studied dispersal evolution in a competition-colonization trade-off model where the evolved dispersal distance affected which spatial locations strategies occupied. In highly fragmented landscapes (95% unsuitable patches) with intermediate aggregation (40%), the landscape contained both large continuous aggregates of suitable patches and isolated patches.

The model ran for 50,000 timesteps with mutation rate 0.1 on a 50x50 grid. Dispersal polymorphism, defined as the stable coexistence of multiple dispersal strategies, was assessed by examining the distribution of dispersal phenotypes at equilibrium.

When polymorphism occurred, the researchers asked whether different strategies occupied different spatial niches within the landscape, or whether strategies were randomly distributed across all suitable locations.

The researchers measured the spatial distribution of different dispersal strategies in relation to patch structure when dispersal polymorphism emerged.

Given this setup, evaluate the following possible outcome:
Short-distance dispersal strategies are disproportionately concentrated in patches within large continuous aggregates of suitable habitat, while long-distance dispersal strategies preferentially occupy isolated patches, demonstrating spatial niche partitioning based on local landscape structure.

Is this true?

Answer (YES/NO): YES